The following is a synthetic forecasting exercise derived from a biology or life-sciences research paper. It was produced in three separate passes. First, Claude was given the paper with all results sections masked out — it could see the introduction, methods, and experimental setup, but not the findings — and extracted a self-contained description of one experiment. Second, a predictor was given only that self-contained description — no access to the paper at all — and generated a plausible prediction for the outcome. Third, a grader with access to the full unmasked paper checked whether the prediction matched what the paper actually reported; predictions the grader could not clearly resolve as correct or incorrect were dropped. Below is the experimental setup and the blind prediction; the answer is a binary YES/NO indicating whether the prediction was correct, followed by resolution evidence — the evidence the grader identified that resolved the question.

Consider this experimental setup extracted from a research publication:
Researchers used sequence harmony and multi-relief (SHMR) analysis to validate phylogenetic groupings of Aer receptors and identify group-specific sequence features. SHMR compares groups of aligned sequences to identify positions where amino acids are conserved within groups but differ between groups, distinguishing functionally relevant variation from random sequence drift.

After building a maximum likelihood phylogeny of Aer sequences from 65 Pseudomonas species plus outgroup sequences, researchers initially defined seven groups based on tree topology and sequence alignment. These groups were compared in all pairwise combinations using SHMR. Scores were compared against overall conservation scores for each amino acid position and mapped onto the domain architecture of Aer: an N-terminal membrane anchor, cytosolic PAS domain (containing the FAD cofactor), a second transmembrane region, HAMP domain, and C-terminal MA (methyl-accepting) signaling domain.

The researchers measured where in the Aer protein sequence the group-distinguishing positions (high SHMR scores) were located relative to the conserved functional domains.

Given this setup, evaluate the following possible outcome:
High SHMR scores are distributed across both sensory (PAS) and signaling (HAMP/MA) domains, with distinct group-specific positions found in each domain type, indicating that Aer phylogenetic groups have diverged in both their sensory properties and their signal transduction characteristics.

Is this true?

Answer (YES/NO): NO